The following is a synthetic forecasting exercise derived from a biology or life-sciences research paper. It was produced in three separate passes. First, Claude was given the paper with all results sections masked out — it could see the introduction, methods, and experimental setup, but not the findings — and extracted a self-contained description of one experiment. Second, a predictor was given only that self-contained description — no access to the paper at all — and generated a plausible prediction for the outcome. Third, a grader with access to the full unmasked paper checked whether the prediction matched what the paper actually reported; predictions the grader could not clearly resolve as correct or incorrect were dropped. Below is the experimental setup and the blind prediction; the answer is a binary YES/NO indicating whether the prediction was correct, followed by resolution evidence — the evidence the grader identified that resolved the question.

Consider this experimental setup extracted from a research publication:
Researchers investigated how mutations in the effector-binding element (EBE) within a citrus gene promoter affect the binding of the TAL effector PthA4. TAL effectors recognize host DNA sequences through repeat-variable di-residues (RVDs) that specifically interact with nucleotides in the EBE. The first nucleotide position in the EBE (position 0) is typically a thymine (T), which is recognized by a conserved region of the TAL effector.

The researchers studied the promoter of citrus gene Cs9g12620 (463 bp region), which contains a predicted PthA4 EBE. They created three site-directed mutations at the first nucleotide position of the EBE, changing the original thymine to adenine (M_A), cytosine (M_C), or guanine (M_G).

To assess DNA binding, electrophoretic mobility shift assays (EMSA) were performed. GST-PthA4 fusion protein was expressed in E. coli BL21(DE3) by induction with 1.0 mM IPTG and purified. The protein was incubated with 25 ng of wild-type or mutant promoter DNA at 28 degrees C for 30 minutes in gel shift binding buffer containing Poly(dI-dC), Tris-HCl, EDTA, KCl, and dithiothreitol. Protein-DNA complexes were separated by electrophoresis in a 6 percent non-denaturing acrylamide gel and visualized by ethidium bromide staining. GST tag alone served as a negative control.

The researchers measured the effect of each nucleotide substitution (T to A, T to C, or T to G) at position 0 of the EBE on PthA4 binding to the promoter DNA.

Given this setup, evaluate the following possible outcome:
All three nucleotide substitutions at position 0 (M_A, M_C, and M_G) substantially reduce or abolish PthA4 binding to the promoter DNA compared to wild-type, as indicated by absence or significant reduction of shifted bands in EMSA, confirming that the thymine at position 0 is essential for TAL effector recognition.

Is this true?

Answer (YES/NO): YES